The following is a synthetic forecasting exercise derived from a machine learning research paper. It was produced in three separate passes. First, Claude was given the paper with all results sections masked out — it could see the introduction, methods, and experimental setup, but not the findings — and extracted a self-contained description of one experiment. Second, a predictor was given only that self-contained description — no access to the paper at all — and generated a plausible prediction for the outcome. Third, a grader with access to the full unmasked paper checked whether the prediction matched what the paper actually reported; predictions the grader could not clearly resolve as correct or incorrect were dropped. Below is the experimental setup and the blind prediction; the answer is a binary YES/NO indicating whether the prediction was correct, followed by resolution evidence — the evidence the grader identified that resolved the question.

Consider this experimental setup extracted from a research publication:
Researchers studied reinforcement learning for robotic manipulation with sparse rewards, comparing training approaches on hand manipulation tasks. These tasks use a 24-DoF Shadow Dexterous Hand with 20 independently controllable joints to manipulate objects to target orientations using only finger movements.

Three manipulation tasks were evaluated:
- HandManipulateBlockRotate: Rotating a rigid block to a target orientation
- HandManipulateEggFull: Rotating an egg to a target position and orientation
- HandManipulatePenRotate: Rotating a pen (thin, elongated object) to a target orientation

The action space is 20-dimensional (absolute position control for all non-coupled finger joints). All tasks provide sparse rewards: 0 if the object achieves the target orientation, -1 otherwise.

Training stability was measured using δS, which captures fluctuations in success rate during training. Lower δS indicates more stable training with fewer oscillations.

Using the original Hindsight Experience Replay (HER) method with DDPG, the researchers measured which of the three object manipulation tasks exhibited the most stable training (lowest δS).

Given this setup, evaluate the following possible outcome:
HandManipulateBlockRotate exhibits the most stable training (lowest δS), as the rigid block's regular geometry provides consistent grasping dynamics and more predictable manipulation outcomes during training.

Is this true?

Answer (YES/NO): NO